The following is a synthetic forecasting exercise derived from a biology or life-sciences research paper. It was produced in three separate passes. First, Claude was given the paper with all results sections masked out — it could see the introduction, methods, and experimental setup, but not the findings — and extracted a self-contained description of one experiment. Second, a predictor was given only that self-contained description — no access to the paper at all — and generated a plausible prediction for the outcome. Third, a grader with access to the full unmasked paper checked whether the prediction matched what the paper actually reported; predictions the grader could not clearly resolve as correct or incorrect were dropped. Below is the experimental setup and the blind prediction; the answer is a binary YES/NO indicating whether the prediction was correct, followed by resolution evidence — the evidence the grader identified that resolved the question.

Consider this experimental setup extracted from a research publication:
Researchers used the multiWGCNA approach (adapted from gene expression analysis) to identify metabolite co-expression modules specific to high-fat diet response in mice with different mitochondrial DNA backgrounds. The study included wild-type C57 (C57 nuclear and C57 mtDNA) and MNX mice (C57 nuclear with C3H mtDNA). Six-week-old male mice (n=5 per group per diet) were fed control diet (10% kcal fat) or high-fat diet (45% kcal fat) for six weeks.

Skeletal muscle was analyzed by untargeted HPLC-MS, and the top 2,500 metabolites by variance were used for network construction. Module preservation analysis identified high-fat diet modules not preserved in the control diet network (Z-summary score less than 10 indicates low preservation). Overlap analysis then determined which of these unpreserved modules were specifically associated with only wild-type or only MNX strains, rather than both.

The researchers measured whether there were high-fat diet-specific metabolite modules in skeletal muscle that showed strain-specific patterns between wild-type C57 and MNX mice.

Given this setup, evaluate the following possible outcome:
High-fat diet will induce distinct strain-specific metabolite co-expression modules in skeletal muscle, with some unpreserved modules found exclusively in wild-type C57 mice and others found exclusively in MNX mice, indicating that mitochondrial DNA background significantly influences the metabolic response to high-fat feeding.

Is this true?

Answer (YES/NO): YES